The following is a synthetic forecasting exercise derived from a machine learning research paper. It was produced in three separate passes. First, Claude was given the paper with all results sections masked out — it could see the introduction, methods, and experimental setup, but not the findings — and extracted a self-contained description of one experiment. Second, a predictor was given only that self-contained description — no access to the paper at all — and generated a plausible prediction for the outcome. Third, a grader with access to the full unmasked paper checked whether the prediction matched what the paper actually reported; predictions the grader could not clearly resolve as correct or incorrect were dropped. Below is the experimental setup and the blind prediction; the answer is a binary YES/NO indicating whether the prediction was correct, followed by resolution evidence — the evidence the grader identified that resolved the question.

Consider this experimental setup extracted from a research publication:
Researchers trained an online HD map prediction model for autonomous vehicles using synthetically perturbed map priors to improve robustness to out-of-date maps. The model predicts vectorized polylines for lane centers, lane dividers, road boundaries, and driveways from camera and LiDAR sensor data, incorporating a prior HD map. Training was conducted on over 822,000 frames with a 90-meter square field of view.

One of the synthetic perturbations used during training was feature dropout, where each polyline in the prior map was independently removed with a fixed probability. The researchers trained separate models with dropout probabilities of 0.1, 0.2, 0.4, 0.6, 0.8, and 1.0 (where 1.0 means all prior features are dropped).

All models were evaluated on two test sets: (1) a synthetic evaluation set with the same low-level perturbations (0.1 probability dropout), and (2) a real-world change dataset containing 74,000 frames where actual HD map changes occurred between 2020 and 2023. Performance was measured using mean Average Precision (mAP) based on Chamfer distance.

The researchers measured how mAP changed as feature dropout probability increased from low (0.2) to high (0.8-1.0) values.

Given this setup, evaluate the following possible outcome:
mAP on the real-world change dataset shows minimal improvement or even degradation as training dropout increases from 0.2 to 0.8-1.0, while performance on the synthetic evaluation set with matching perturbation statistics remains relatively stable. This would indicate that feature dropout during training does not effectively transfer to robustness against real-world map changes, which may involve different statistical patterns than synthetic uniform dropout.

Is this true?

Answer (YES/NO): NO